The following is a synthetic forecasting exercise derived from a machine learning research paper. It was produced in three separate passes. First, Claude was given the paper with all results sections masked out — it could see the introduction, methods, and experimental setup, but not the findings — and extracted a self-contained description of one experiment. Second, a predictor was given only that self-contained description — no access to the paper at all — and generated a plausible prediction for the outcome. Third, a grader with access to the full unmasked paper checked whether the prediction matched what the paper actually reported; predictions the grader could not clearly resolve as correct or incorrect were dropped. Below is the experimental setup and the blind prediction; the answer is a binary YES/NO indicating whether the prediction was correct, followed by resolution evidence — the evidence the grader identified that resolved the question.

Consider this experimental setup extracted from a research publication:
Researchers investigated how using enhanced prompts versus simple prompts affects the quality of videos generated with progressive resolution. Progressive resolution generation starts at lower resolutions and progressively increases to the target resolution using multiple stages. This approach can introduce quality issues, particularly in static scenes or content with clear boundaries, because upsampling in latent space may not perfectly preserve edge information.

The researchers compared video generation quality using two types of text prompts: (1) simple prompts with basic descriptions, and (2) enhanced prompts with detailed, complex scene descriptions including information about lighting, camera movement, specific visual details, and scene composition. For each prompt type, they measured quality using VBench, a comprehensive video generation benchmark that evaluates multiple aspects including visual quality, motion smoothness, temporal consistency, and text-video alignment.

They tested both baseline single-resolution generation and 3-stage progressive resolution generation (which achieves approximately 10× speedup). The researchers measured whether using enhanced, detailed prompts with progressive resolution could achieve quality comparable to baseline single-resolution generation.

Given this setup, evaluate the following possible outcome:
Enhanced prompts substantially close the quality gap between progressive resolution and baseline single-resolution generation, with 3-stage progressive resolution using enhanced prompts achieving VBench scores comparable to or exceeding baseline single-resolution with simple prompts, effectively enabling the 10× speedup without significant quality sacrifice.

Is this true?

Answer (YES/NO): YES